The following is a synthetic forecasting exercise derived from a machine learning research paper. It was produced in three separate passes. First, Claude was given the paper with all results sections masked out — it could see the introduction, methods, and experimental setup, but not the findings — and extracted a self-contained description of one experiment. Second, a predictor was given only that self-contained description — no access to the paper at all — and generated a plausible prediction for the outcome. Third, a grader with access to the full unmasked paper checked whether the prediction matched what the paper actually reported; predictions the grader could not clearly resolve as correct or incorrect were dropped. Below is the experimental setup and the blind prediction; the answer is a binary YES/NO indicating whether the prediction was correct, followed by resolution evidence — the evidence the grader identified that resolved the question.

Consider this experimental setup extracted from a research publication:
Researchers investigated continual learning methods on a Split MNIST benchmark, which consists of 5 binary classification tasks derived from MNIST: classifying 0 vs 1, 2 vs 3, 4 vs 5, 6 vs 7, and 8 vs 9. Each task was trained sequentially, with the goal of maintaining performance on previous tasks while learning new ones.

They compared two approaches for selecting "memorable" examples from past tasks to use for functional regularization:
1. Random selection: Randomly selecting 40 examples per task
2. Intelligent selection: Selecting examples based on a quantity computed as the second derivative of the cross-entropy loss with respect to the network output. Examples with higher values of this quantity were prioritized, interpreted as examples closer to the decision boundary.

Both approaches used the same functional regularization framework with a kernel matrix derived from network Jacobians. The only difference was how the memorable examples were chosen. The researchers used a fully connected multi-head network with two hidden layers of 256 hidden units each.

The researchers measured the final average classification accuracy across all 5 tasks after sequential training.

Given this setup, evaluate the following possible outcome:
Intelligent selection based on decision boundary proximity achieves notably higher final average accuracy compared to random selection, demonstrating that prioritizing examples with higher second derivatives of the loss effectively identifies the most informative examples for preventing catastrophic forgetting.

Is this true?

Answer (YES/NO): NO